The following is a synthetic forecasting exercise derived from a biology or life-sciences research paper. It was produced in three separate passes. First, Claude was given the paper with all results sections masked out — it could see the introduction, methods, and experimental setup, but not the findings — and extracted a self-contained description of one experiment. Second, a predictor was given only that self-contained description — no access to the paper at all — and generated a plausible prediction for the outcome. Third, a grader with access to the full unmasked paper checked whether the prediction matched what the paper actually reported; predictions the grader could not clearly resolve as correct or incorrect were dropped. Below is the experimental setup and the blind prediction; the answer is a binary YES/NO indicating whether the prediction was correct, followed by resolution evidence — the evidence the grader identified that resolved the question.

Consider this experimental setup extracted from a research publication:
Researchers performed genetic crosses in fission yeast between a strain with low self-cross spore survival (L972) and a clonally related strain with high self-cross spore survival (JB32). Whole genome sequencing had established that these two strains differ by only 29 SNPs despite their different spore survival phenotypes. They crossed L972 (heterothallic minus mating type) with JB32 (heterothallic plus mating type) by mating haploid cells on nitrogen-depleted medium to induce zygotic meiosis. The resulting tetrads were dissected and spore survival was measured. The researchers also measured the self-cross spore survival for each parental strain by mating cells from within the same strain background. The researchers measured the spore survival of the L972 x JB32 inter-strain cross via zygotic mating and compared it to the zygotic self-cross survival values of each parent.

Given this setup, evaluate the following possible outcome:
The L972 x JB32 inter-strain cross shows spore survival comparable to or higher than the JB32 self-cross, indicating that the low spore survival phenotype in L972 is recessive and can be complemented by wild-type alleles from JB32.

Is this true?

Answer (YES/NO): YES